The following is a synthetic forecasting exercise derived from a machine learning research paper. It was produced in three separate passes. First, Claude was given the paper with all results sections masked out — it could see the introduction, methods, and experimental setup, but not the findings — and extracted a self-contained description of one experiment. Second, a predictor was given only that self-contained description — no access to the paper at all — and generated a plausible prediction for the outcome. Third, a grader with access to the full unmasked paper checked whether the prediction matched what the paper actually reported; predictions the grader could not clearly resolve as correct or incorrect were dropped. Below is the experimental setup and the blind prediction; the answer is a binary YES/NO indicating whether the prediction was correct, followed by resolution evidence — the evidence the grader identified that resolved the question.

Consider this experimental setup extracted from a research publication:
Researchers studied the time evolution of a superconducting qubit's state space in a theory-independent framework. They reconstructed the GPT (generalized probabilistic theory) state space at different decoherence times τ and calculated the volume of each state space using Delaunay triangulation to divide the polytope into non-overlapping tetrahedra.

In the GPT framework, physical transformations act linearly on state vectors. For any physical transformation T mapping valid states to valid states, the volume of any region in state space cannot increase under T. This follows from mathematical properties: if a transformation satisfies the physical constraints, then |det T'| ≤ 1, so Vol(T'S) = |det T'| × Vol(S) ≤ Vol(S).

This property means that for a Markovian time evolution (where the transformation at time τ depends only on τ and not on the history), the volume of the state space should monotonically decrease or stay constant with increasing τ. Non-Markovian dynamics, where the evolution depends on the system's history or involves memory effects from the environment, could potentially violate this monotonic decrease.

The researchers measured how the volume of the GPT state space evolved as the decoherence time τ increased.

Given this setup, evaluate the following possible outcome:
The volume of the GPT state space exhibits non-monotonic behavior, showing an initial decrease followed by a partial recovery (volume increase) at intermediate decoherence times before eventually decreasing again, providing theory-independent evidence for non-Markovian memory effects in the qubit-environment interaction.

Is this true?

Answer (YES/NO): YES